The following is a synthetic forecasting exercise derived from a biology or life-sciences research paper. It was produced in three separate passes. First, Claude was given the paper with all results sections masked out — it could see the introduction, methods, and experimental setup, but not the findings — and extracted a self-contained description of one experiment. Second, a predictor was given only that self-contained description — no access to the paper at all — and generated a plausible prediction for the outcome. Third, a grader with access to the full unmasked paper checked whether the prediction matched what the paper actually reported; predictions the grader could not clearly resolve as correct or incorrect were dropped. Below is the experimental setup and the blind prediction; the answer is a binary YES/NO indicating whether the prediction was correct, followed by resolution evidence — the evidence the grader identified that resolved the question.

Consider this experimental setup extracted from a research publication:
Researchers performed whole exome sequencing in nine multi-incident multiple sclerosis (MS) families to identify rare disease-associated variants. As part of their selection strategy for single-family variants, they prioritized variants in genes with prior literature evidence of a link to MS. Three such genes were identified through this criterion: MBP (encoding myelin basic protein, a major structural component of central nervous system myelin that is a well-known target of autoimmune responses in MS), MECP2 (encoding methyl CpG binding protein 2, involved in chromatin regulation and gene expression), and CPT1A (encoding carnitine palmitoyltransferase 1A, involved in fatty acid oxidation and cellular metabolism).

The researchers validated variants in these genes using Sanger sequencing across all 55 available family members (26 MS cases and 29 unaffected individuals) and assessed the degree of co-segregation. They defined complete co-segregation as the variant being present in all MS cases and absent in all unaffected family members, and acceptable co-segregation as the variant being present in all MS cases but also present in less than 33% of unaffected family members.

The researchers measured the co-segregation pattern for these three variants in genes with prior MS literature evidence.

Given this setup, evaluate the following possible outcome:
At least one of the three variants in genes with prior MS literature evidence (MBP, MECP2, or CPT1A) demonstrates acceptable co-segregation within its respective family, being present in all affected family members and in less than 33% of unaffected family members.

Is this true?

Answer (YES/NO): YES